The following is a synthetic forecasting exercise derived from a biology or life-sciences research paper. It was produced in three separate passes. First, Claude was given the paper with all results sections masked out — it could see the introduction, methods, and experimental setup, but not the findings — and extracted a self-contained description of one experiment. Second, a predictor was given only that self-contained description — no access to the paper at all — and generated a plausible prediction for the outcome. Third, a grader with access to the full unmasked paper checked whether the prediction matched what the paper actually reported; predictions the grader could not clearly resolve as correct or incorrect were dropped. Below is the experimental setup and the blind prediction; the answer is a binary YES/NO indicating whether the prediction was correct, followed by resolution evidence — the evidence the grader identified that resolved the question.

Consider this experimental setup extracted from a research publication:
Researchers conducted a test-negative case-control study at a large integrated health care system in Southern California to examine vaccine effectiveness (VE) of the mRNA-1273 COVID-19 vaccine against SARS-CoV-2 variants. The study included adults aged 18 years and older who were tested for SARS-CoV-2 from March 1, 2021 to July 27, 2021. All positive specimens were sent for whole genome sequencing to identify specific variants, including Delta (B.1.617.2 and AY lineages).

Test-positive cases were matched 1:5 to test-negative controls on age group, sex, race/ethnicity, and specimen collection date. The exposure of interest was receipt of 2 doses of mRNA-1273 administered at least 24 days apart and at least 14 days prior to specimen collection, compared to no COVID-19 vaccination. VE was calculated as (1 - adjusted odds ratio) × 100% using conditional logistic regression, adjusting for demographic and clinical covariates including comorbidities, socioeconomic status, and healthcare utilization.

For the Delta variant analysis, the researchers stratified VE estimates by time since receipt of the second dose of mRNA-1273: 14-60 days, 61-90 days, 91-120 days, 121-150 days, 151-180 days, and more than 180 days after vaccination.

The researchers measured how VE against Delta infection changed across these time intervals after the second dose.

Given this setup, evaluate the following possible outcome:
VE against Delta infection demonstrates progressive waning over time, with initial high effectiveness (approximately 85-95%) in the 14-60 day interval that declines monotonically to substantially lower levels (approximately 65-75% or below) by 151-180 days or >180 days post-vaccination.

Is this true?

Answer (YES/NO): NO